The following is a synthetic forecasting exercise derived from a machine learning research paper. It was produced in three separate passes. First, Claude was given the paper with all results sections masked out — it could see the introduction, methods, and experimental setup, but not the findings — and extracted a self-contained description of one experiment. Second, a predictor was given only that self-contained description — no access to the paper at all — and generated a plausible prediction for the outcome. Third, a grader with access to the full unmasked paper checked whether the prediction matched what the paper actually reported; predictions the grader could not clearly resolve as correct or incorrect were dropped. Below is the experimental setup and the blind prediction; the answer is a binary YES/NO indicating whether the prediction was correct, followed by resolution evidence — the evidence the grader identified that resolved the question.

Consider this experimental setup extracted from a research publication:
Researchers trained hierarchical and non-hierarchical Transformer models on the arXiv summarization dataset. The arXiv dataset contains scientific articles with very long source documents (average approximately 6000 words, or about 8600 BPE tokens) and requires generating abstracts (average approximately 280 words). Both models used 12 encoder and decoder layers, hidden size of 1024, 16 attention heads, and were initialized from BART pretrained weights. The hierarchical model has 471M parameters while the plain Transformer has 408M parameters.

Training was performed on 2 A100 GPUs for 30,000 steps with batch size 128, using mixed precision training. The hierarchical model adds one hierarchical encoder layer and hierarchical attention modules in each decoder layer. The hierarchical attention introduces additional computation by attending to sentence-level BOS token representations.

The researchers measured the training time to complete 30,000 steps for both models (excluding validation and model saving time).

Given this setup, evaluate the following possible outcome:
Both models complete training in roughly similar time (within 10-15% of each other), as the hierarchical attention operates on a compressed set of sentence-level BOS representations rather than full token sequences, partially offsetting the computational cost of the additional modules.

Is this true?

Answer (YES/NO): YES